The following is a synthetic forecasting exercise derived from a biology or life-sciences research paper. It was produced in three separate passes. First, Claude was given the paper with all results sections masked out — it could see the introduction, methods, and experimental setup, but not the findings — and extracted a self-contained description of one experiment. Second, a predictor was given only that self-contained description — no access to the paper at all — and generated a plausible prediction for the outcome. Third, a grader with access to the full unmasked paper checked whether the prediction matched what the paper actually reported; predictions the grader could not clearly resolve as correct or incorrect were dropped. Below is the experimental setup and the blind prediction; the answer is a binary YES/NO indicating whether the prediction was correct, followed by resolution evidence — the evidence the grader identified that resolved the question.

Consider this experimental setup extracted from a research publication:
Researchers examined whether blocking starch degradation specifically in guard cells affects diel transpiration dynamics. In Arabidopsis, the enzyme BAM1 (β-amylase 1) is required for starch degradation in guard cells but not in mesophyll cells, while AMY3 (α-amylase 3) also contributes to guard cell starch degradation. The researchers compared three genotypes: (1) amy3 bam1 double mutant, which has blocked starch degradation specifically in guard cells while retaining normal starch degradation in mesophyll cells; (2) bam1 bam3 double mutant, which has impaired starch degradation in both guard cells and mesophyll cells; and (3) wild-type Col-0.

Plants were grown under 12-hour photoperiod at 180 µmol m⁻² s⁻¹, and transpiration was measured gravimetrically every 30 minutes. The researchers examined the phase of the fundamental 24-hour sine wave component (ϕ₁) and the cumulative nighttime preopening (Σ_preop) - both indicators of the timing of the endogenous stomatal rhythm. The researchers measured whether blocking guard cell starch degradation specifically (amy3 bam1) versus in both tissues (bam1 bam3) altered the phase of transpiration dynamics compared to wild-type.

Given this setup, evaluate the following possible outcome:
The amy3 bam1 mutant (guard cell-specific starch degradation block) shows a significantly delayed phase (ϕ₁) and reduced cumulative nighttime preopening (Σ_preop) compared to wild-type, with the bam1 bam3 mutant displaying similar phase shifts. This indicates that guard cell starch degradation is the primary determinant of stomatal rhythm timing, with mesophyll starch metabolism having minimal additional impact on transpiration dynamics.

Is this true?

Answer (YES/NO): NO